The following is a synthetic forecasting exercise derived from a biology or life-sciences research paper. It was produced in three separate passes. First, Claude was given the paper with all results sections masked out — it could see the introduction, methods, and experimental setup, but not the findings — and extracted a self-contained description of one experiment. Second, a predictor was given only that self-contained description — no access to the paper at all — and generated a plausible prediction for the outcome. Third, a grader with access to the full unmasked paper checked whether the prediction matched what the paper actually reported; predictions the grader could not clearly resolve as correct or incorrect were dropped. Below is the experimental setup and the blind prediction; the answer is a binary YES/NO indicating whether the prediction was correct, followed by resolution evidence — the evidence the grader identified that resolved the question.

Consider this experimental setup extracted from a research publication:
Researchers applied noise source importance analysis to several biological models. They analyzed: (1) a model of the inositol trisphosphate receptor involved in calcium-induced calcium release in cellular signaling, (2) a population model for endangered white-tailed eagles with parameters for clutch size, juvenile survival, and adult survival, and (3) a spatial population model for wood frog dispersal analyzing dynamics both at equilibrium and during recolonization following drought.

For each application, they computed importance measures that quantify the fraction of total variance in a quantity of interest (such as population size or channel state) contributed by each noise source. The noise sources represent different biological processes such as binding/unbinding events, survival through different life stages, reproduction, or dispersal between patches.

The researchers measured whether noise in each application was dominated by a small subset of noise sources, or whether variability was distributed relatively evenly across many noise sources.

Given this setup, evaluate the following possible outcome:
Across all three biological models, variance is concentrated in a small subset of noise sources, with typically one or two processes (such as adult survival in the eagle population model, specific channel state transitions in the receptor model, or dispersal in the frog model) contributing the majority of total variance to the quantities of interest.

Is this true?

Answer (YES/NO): NO